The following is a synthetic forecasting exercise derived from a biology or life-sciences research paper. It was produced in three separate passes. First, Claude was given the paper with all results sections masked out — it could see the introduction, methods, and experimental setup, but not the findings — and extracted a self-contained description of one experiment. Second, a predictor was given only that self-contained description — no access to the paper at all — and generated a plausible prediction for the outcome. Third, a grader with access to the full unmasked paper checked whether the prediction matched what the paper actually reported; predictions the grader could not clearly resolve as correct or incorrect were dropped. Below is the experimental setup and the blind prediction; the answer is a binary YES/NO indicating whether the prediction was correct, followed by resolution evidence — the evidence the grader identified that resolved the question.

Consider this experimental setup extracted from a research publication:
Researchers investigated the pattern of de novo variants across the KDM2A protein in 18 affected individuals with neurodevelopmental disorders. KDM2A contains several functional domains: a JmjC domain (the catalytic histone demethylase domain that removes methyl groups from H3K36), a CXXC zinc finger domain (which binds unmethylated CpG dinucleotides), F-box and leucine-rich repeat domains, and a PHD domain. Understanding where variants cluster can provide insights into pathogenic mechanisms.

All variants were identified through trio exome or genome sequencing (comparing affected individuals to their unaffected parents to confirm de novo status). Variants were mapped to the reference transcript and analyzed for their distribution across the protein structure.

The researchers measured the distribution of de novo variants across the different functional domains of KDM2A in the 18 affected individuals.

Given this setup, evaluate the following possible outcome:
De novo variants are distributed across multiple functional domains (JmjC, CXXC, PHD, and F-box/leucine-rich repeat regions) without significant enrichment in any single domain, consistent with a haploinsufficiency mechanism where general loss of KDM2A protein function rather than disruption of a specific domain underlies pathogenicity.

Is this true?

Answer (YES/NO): NO